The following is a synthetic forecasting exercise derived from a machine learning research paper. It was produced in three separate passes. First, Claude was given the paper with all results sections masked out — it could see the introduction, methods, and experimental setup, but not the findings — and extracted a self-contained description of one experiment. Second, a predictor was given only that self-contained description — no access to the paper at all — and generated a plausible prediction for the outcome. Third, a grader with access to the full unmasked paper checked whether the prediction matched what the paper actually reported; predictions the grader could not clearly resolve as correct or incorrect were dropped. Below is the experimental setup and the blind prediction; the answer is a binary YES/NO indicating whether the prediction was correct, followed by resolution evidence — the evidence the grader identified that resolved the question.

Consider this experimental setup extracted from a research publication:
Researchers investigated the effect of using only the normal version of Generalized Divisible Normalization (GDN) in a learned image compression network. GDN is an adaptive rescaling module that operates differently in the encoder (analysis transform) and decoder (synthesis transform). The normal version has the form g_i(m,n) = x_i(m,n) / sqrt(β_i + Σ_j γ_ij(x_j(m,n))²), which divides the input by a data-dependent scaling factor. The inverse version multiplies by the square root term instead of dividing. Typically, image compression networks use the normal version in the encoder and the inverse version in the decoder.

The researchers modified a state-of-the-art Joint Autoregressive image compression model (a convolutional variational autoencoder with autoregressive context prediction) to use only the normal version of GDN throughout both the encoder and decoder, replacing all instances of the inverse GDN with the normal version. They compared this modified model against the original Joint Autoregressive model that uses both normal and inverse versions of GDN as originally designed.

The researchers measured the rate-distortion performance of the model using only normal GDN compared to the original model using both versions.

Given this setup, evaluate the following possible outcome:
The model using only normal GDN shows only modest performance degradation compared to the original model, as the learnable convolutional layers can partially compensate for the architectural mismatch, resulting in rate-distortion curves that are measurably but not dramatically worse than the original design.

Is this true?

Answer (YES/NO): NO